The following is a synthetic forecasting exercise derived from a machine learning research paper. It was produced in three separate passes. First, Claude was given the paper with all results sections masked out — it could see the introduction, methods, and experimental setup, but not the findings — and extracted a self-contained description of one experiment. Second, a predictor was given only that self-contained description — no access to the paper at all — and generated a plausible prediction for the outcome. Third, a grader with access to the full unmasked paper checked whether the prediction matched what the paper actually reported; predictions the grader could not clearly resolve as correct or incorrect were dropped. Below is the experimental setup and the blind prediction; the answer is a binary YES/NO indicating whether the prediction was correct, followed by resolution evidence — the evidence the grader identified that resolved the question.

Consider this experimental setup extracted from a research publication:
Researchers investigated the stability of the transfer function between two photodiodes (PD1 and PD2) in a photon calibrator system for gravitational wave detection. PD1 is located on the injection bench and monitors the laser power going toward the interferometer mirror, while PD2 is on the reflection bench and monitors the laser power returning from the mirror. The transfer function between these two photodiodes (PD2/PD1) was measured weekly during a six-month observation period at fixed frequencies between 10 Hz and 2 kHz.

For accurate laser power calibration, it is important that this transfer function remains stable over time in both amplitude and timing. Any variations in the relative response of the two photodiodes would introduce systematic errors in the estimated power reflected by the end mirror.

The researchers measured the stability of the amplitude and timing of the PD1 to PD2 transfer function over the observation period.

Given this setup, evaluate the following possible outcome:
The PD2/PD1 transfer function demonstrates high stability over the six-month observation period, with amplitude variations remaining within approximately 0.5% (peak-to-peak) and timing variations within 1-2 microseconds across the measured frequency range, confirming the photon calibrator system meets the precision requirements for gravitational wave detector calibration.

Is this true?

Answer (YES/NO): NO